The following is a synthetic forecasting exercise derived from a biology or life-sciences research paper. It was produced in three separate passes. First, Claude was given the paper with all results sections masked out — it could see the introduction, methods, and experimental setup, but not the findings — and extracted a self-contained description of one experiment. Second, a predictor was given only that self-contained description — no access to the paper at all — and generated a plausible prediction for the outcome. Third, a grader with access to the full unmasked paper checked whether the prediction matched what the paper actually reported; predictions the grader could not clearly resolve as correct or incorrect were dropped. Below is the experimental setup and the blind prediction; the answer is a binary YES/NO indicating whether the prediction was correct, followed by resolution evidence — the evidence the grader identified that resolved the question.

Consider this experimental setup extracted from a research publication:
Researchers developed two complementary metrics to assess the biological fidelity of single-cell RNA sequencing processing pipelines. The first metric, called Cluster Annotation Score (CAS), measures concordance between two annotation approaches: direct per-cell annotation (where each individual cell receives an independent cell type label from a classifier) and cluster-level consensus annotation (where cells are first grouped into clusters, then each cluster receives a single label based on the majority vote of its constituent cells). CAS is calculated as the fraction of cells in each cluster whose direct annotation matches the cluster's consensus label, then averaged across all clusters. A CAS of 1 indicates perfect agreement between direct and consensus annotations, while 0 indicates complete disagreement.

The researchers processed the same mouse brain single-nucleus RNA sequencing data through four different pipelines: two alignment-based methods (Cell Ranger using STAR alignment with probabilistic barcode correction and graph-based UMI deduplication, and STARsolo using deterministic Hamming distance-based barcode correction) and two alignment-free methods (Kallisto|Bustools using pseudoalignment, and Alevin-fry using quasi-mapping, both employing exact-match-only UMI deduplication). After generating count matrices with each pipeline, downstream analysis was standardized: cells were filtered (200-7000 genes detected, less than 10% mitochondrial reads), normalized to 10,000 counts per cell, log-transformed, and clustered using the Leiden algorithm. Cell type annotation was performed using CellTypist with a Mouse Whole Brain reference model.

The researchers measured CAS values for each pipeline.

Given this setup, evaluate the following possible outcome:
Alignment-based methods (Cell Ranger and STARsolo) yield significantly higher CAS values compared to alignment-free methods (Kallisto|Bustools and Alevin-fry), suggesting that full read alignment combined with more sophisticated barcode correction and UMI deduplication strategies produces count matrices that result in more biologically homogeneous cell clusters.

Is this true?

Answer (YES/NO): YES